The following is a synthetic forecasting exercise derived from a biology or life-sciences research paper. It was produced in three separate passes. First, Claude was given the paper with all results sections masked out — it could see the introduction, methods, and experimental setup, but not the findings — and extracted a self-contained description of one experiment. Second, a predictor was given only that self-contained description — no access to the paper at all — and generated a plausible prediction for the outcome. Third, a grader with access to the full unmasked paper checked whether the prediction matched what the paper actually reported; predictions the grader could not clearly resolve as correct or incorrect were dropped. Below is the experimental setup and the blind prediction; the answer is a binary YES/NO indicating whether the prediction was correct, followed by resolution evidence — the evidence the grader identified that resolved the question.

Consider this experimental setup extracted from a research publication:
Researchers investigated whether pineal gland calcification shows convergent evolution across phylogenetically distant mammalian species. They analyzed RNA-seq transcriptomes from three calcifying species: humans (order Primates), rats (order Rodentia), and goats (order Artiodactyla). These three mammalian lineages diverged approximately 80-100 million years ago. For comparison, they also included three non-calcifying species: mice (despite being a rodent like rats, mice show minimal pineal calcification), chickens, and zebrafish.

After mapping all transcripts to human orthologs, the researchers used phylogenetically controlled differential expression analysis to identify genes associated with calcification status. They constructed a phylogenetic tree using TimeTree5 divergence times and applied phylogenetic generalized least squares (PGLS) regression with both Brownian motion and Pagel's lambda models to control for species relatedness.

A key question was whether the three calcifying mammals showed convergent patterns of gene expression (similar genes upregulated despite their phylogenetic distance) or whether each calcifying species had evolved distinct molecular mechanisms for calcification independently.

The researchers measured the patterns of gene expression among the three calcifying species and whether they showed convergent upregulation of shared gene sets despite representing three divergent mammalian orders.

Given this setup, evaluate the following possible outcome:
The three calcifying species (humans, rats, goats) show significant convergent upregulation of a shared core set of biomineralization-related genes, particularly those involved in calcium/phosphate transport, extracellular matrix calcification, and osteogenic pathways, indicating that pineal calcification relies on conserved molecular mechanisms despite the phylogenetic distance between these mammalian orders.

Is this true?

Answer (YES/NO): NO